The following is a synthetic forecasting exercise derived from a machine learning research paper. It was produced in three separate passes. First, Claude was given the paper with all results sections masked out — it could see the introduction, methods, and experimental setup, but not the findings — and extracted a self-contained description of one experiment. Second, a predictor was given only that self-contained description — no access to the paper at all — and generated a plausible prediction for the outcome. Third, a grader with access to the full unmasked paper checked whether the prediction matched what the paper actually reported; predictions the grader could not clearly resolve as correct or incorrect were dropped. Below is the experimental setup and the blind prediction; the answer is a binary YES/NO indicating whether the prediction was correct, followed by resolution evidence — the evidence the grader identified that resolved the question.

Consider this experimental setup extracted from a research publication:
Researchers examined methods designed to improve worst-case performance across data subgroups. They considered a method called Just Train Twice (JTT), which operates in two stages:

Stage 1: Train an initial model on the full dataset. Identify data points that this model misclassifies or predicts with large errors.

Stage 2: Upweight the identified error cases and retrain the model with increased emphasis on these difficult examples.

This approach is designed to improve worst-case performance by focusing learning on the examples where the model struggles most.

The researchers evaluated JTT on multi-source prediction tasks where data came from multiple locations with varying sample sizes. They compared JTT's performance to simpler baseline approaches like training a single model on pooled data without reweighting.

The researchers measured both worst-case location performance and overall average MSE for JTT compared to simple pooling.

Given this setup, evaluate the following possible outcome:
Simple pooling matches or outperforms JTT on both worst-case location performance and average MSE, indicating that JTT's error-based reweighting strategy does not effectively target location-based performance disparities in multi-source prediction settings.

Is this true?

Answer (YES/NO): YES